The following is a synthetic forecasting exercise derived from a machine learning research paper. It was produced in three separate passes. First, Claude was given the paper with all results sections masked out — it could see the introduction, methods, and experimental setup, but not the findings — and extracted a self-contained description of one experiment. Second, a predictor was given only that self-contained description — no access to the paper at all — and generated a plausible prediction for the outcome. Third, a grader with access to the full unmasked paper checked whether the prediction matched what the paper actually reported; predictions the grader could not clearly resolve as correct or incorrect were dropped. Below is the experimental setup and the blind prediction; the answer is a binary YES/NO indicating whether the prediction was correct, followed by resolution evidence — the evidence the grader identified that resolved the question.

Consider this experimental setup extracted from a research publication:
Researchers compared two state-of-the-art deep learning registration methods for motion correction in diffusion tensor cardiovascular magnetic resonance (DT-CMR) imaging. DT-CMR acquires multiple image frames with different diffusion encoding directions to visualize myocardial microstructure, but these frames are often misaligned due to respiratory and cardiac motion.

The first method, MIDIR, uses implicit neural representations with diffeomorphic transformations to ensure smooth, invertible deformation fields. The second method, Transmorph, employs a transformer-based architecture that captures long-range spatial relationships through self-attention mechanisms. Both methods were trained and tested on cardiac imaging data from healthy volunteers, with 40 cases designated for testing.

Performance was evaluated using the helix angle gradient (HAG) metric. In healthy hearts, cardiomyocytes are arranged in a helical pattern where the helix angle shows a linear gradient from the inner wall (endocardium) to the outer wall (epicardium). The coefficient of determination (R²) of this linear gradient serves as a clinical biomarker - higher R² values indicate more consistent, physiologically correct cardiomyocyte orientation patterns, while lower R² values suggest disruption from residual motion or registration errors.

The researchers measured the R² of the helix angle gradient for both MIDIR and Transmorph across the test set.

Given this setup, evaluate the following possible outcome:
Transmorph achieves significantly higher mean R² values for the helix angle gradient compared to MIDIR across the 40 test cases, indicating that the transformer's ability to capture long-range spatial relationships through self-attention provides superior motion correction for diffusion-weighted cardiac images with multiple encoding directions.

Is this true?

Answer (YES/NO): NO